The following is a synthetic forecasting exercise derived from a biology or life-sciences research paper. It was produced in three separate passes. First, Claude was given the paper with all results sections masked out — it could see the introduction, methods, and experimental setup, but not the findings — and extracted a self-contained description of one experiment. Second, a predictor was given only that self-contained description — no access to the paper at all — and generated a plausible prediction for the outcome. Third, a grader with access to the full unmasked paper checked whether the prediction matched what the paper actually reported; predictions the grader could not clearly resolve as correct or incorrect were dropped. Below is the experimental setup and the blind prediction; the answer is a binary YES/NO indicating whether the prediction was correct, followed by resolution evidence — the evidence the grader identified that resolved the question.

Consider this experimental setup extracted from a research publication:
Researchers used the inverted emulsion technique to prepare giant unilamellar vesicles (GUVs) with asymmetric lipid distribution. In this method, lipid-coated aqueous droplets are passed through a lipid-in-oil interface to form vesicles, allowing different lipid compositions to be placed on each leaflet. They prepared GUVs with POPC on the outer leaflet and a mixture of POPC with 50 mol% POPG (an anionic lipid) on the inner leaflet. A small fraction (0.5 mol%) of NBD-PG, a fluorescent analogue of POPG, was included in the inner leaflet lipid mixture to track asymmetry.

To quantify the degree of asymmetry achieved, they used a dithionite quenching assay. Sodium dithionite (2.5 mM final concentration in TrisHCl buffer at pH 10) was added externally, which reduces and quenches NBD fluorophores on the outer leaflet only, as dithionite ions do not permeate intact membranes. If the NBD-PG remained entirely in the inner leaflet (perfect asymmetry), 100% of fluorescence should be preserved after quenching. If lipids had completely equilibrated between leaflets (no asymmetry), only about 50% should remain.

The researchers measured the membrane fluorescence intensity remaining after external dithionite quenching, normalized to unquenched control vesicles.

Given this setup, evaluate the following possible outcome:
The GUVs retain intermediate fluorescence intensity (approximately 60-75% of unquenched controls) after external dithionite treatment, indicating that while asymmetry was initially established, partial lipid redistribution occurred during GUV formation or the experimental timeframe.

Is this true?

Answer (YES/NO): YES